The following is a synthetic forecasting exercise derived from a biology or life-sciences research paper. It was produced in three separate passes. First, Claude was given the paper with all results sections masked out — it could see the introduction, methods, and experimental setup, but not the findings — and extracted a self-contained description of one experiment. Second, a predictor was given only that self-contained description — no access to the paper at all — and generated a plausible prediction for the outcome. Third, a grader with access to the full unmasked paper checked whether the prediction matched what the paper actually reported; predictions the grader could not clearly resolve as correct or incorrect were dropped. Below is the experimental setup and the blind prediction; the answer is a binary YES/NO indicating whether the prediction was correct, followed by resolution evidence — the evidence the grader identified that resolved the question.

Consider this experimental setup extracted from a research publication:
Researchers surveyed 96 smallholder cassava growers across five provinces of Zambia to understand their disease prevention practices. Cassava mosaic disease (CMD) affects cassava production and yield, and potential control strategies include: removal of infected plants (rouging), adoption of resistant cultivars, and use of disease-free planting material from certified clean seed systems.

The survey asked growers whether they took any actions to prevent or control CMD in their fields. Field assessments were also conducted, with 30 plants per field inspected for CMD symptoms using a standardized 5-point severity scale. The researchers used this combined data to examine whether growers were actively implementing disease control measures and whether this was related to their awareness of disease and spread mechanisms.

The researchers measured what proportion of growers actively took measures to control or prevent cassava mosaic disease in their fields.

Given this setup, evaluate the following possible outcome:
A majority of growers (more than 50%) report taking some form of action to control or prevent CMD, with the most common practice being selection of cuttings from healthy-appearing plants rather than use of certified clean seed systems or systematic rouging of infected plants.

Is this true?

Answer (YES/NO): NO